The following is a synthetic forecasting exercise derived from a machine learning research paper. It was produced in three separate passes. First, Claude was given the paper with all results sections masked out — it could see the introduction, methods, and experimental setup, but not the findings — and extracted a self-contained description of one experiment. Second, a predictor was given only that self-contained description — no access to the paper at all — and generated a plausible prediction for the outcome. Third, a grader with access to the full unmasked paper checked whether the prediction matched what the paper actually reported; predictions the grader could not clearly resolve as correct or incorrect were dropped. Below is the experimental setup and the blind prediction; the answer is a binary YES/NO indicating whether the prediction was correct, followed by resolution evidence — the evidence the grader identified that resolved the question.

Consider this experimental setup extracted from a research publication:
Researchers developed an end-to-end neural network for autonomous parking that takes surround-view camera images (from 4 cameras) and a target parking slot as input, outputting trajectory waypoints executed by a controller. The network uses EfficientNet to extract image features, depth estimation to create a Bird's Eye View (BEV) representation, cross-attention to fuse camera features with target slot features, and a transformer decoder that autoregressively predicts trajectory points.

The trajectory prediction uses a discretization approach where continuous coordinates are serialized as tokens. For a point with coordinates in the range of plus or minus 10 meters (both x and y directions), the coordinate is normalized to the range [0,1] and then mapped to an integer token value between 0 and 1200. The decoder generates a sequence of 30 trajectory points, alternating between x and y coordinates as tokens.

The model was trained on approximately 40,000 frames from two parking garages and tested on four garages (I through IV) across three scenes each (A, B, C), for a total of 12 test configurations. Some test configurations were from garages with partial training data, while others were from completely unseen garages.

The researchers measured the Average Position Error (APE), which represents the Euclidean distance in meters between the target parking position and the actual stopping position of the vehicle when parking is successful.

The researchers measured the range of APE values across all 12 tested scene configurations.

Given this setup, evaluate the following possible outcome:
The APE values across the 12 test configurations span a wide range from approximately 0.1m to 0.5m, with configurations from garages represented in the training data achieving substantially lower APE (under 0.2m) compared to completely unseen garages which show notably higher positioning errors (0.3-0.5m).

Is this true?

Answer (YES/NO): NO